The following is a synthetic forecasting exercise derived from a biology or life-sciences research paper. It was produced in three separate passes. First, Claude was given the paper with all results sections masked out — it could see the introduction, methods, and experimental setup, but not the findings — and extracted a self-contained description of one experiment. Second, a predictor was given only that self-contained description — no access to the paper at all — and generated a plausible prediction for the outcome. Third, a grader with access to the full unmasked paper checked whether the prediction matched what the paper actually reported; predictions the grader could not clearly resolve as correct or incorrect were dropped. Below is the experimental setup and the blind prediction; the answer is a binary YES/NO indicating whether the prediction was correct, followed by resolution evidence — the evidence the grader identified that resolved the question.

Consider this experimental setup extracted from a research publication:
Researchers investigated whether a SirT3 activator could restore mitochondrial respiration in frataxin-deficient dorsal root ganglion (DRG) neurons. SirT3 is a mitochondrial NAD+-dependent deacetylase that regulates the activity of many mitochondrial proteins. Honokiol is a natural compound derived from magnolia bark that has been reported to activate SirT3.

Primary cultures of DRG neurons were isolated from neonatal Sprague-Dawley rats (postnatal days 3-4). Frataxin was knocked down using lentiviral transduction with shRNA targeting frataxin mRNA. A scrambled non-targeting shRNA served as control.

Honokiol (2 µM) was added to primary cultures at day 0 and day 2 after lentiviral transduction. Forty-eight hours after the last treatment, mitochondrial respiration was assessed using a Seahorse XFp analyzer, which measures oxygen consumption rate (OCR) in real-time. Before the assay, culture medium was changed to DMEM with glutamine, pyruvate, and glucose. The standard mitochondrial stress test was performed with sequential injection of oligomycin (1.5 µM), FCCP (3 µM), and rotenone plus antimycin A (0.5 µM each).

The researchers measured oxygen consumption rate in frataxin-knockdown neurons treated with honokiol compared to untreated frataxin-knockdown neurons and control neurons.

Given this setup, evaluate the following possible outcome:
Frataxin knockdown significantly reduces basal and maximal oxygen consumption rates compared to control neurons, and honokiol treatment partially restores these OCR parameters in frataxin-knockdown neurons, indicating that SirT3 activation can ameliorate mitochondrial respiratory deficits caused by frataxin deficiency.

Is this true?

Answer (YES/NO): YES